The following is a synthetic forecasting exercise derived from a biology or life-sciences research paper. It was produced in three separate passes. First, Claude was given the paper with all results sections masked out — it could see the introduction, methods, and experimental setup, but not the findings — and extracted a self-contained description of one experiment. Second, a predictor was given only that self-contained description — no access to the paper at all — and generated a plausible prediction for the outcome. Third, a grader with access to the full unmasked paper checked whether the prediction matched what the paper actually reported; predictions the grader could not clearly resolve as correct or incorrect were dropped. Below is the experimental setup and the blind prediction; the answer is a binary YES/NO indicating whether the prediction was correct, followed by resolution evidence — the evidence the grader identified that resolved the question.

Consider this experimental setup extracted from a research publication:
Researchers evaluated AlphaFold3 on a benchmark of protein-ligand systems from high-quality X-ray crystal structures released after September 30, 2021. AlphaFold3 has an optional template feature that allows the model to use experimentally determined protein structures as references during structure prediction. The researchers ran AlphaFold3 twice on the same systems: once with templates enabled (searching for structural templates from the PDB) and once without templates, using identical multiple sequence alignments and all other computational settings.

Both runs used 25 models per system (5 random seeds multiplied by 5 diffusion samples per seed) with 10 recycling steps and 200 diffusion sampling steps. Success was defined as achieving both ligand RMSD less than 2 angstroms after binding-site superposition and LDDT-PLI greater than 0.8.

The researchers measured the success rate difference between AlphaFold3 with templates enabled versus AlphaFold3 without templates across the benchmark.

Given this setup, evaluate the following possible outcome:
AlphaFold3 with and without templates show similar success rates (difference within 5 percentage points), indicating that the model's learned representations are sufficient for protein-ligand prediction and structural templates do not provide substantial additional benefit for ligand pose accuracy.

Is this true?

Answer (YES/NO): YES